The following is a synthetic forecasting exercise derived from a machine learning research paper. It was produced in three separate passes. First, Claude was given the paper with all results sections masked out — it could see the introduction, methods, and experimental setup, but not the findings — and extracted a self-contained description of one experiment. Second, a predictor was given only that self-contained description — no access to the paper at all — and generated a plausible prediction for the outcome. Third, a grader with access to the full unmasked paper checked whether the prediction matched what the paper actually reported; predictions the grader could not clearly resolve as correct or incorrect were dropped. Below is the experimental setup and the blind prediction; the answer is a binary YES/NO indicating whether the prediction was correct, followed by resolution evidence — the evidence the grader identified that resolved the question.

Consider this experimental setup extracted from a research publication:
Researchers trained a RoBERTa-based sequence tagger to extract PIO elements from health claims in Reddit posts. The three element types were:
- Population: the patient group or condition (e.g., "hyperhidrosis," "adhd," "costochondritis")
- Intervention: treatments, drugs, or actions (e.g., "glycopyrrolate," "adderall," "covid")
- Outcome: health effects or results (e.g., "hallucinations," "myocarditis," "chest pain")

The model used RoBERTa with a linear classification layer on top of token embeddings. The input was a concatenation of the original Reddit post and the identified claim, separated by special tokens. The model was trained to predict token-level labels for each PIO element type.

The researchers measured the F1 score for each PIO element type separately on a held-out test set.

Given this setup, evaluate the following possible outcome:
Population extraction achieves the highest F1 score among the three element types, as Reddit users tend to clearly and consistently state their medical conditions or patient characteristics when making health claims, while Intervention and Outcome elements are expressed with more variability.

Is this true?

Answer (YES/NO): YES